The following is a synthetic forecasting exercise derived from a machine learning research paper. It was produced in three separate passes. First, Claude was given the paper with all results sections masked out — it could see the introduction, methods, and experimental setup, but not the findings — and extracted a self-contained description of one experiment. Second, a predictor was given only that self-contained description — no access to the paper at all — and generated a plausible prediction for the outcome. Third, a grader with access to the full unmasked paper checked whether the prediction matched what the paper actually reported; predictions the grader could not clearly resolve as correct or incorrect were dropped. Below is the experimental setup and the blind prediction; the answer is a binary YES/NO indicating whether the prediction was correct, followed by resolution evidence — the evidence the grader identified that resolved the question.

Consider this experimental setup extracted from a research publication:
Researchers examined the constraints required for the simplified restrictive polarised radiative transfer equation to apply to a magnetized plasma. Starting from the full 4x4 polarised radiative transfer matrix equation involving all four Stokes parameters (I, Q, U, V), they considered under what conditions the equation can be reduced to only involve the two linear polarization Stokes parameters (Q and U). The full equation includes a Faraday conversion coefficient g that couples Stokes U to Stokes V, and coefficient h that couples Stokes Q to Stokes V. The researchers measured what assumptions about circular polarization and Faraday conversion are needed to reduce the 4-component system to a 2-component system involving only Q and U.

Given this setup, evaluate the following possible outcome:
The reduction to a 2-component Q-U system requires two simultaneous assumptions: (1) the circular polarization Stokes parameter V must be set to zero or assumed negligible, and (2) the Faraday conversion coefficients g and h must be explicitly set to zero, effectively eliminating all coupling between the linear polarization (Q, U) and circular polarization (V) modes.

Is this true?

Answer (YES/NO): YES